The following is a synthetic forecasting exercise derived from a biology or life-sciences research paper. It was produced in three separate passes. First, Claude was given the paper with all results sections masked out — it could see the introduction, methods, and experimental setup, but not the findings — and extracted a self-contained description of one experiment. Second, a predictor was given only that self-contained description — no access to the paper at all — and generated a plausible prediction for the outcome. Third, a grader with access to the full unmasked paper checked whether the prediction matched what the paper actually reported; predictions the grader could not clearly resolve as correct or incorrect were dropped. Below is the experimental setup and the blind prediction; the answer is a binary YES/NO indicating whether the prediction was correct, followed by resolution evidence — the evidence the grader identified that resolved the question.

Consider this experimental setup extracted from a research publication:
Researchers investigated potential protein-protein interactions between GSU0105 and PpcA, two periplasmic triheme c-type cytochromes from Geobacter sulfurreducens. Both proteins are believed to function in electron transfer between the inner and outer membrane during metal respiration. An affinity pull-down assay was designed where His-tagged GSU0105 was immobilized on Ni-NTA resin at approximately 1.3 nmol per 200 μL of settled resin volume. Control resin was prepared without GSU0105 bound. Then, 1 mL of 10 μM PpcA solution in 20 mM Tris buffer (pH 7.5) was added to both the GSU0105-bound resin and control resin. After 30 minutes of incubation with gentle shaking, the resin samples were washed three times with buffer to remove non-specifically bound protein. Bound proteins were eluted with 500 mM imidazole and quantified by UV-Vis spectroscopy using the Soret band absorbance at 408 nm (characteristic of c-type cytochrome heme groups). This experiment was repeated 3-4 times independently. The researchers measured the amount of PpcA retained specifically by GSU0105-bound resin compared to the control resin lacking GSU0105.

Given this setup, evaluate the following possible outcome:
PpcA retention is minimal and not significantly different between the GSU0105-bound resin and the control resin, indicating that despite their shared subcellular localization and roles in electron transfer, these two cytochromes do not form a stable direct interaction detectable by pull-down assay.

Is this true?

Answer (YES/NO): NO